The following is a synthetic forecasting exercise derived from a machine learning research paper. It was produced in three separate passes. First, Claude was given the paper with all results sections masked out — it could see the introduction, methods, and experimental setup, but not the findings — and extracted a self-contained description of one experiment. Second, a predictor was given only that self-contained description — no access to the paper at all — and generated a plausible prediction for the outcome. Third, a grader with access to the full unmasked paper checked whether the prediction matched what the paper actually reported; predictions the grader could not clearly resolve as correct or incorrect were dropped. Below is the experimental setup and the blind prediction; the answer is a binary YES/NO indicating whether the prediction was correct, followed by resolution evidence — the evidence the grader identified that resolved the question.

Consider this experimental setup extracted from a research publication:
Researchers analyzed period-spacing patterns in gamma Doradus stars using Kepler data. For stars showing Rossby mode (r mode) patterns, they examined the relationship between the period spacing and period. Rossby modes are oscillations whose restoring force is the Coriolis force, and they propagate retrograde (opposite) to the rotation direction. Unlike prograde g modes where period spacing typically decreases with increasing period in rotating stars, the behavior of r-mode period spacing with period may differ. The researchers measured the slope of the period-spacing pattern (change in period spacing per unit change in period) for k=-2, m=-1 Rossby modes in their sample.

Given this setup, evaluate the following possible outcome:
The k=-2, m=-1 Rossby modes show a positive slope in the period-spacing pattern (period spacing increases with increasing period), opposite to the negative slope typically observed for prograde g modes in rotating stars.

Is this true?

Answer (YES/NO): YES